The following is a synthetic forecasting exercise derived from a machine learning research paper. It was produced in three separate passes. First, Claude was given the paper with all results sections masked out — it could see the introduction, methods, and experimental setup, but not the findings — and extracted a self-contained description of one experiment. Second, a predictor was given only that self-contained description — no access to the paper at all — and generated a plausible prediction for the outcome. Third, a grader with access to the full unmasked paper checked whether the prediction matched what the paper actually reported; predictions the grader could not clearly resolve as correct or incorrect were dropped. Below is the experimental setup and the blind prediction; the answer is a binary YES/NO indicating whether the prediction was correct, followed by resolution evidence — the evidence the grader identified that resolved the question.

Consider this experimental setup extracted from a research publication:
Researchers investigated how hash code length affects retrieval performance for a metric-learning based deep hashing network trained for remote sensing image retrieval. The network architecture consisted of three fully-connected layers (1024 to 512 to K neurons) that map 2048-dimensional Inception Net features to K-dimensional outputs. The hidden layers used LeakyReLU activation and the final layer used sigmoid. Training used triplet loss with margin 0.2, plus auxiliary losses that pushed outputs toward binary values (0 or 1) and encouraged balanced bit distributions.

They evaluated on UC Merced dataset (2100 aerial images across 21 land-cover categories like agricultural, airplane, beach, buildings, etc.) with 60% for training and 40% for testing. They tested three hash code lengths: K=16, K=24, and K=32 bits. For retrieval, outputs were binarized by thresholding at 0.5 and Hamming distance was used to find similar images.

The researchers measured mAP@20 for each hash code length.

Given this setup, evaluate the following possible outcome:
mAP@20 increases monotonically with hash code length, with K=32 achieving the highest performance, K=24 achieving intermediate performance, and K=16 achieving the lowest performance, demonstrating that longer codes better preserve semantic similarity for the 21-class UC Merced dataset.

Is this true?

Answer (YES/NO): YES